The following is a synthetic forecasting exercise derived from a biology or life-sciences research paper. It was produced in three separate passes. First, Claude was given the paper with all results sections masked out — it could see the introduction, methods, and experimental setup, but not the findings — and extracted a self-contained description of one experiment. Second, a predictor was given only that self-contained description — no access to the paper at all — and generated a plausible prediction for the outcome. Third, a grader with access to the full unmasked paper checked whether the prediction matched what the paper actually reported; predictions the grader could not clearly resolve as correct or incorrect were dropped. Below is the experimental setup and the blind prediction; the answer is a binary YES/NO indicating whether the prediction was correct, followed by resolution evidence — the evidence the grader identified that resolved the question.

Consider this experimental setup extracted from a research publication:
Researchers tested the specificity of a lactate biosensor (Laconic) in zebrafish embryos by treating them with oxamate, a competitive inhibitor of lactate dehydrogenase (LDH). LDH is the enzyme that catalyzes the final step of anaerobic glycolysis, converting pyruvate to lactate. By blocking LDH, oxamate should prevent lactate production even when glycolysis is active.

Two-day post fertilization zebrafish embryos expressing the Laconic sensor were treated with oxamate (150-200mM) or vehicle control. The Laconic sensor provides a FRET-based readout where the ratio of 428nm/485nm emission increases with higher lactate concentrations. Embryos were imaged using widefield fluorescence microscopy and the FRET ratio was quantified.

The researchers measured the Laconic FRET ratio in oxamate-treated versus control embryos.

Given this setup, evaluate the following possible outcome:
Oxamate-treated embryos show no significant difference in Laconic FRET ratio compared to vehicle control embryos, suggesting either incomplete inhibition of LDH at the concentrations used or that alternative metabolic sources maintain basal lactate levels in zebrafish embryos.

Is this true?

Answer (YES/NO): NO